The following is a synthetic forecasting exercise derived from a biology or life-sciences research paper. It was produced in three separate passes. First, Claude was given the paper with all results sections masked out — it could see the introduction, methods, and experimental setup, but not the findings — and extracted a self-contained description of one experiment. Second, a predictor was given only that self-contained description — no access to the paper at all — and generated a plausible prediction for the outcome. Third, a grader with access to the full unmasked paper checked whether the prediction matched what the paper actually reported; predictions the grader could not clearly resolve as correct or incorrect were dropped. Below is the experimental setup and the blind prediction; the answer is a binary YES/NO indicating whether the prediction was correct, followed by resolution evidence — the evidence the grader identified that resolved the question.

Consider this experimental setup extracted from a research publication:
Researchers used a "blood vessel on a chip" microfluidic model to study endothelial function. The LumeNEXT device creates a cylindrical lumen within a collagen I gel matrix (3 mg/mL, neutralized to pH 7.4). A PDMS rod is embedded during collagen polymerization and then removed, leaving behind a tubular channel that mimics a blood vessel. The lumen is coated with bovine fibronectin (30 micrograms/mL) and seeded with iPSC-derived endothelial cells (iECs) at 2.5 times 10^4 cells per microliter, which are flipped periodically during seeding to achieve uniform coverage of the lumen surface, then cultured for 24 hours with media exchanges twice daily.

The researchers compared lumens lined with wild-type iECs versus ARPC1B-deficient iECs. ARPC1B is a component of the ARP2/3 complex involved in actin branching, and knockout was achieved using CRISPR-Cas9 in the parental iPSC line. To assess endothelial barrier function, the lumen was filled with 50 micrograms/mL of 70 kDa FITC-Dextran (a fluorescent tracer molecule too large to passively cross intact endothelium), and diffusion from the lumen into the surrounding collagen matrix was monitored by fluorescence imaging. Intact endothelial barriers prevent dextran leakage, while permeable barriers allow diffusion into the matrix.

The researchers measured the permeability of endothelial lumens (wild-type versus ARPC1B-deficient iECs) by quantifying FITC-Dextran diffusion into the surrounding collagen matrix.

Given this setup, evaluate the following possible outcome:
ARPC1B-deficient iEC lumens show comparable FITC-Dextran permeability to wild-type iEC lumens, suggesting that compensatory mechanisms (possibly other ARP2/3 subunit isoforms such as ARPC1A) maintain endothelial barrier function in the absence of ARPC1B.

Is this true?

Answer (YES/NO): YES